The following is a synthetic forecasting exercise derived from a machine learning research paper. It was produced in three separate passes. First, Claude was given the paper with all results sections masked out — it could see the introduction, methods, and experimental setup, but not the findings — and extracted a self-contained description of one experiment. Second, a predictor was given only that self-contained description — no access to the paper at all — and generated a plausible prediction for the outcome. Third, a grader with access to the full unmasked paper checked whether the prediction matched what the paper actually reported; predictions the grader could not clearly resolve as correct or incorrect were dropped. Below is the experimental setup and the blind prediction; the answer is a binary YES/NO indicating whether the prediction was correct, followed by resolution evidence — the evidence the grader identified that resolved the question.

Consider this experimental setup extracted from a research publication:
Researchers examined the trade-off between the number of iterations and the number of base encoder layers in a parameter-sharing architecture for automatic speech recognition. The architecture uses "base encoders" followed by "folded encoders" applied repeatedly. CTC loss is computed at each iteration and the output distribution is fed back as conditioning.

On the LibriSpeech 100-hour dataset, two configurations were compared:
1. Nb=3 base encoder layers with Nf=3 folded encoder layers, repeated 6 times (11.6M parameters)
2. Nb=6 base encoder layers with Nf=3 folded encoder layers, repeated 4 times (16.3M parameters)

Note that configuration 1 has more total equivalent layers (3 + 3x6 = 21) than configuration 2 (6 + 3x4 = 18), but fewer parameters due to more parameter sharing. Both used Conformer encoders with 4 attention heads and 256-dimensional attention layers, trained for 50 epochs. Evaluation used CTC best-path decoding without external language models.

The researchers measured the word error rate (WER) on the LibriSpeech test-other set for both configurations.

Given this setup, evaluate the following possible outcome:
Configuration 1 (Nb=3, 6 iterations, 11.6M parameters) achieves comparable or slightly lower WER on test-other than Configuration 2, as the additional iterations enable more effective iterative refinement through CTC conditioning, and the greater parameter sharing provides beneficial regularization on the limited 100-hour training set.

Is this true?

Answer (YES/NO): YES